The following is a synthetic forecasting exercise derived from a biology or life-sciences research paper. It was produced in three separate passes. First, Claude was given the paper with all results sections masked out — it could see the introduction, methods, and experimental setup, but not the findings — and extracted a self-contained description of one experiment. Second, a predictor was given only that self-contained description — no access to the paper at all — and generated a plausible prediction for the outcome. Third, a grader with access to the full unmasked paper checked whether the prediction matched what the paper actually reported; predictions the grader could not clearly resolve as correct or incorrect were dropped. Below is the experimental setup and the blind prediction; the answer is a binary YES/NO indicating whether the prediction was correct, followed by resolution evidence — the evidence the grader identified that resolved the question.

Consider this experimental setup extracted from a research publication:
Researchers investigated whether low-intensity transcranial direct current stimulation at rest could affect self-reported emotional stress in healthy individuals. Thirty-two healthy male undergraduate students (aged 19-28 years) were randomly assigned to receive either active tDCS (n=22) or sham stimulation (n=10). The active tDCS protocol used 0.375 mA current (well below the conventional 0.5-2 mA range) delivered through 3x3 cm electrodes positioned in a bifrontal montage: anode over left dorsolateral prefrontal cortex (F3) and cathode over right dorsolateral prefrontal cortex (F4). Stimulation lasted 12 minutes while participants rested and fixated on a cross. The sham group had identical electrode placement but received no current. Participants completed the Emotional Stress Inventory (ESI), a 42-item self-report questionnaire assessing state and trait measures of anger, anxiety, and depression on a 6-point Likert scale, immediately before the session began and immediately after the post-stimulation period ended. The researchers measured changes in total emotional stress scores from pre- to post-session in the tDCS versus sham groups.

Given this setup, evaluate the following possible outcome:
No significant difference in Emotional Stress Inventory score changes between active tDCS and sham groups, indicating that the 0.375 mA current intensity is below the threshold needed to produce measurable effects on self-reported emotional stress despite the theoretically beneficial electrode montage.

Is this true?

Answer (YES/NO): NO